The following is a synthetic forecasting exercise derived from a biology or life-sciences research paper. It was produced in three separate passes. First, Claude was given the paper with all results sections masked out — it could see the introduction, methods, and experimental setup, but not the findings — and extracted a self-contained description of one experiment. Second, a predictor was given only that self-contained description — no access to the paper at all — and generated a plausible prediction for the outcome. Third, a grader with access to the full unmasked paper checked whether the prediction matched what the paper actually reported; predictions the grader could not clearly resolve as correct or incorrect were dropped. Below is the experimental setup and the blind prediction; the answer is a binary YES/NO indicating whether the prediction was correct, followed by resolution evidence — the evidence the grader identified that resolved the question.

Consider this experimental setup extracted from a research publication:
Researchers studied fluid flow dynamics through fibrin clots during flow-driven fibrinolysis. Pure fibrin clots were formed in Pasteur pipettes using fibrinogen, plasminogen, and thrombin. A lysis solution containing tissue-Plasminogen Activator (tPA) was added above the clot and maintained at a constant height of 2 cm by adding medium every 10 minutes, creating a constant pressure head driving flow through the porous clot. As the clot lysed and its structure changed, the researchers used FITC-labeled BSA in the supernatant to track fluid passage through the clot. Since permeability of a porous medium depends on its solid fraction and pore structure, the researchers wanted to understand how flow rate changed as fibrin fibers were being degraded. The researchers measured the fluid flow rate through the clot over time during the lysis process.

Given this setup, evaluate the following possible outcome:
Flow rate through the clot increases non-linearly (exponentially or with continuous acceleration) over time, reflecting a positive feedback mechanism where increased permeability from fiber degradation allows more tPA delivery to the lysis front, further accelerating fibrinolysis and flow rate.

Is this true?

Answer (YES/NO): NO